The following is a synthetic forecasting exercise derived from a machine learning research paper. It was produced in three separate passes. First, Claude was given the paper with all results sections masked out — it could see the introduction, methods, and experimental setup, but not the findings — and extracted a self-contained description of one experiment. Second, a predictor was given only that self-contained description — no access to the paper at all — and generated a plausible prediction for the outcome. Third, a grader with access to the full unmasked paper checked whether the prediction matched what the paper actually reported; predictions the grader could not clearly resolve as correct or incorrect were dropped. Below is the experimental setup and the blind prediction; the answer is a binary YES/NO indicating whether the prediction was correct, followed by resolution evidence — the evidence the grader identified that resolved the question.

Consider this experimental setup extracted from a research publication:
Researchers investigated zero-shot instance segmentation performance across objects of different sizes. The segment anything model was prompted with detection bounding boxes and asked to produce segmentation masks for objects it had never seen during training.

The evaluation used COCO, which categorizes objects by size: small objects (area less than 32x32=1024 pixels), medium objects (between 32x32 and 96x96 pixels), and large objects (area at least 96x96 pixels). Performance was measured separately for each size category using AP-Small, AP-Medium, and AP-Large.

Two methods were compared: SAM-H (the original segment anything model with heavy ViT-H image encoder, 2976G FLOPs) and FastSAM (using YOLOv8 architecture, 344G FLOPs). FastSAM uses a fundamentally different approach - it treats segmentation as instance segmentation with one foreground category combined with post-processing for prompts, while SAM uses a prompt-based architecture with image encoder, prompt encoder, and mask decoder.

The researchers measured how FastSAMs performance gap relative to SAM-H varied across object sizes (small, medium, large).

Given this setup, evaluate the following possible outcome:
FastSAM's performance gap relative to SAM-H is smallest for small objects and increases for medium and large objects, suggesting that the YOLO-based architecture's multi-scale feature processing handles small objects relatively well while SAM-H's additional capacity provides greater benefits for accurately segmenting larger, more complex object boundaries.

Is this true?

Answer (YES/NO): YES